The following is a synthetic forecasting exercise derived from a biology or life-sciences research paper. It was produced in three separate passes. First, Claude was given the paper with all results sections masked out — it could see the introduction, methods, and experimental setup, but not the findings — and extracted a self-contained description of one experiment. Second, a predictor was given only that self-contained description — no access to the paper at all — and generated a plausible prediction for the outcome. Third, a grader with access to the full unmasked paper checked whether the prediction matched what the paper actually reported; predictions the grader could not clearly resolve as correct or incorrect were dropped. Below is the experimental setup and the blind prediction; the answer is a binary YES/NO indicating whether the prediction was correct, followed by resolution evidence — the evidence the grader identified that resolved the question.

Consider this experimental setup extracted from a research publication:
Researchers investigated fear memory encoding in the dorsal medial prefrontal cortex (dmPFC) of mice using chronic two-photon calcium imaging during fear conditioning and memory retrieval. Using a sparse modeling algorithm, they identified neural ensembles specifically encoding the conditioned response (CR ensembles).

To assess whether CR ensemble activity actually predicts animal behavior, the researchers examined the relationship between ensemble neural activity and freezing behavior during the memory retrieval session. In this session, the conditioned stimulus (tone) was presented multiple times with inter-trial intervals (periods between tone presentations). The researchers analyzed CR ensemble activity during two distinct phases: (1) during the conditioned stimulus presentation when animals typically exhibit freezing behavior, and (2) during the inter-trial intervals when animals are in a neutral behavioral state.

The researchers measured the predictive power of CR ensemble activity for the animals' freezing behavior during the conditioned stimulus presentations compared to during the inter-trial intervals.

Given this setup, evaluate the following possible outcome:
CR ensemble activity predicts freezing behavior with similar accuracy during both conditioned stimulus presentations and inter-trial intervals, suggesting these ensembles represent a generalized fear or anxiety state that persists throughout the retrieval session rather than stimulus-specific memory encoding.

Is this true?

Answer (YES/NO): NO